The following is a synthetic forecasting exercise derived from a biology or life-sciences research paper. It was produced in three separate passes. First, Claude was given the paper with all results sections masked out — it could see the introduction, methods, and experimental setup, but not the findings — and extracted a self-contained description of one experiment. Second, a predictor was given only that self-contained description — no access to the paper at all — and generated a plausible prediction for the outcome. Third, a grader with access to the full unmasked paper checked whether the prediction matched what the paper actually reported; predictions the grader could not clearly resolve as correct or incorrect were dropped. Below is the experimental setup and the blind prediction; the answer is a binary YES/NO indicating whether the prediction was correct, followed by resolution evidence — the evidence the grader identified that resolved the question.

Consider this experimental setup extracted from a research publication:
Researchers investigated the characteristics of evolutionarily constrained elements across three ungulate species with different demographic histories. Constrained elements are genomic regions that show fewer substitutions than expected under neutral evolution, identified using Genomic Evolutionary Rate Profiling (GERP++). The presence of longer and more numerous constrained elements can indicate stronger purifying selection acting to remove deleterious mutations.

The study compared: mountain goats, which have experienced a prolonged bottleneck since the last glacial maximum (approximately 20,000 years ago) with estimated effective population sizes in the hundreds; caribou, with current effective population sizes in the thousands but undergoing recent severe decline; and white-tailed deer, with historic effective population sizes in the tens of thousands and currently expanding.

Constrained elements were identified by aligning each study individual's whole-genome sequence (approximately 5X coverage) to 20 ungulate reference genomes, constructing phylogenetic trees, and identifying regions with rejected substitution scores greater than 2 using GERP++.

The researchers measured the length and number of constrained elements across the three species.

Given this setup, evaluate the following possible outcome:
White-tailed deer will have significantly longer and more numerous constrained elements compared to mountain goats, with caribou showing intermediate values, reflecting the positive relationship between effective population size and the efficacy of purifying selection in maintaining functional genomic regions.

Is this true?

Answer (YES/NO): NO